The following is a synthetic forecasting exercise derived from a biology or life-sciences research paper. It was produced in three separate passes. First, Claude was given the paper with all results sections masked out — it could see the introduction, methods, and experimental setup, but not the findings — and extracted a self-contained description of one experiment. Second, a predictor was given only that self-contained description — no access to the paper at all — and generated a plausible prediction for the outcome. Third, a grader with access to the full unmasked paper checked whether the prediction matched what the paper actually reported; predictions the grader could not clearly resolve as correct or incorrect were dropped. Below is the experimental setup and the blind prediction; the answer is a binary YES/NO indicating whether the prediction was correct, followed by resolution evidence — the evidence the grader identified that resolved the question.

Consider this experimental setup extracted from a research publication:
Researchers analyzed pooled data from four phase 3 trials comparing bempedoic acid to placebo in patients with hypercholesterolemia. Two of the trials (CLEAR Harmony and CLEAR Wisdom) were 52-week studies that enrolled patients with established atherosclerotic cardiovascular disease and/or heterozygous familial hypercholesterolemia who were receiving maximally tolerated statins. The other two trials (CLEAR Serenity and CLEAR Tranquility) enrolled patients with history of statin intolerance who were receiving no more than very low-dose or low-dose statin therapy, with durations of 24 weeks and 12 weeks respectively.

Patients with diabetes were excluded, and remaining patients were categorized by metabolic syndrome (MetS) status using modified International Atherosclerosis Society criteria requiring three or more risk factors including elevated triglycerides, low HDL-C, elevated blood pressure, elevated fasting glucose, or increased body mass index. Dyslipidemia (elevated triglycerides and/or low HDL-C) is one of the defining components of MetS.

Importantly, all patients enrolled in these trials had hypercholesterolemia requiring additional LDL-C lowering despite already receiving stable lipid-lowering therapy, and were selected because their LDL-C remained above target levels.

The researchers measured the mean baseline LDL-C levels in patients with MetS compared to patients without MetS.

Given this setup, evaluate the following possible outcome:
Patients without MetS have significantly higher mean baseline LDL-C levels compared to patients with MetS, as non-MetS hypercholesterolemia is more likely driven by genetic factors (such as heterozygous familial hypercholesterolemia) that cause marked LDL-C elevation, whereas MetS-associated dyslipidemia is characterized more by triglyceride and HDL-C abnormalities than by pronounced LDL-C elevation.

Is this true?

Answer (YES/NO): NO